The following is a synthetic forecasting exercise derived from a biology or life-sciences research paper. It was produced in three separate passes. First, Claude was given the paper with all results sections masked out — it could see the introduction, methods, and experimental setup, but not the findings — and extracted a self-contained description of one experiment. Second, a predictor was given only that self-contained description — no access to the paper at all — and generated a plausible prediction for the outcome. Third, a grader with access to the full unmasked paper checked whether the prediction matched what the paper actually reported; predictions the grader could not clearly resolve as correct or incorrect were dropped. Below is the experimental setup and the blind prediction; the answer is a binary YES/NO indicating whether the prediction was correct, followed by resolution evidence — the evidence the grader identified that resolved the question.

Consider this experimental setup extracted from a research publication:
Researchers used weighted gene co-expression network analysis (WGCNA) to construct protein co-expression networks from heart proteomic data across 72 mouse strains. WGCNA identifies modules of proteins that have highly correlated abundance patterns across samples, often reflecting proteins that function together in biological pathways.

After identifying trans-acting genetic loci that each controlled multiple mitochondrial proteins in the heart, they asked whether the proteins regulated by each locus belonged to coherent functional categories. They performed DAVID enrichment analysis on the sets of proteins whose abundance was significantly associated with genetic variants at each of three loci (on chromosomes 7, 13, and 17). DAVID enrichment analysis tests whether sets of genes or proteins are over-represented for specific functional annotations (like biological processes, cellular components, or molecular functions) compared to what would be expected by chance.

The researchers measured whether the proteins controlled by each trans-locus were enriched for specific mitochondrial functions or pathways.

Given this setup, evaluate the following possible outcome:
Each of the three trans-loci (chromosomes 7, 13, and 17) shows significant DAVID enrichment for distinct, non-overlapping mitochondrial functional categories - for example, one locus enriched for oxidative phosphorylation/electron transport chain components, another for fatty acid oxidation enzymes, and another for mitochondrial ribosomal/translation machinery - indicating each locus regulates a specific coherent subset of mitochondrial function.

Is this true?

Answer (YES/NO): YES